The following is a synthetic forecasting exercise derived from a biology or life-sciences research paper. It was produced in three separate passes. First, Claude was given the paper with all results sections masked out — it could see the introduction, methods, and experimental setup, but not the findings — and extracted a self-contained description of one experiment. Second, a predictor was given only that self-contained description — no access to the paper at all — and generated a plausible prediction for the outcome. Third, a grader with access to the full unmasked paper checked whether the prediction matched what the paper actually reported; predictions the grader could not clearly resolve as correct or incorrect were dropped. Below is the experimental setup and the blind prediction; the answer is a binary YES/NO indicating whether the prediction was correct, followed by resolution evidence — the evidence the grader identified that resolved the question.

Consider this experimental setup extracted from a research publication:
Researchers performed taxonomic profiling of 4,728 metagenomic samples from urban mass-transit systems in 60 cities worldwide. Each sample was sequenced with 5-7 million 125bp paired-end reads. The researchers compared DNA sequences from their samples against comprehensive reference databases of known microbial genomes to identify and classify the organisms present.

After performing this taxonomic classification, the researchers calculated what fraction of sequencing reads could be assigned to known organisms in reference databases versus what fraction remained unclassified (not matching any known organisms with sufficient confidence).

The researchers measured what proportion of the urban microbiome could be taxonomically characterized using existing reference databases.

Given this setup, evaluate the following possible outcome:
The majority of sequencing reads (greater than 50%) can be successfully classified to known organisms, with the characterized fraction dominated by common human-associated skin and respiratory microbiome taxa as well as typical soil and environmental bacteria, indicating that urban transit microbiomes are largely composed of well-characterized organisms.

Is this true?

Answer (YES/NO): NO